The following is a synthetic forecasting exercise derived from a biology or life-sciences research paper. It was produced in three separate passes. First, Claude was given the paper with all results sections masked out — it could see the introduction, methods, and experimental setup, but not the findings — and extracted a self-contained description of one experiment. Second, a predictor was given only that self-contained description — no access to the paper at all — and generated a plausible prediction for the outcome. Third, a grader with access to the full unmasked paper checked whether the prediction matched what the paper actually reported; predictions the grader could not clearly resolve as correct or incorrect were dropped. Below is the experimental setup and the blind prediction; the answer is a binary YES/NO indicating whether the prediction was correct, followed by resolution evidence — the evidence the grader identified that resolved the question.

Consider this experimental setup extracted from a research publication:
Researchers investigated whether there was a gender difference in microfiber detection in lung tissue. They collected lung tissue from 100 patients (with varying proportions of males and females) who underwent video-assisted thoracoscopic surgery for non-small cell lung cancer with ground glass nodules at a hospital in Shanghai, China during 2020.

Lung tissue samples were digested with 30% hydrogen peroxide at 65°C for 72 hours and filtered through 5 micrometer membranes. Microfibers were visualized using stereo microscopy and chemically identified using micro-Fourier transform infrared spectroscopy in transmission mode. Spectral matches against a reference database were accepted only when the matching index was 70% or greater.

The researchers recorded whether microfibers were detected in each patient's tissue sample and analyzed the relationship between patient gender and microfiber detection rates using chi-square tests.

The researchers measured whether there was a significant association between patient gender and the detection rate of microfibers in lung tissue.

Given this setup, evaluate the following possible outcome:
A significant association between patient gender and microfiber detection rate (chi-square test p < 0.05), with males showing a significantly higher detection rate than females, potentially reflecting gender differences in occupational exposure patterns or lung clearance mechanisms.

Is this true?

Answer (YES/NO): NO